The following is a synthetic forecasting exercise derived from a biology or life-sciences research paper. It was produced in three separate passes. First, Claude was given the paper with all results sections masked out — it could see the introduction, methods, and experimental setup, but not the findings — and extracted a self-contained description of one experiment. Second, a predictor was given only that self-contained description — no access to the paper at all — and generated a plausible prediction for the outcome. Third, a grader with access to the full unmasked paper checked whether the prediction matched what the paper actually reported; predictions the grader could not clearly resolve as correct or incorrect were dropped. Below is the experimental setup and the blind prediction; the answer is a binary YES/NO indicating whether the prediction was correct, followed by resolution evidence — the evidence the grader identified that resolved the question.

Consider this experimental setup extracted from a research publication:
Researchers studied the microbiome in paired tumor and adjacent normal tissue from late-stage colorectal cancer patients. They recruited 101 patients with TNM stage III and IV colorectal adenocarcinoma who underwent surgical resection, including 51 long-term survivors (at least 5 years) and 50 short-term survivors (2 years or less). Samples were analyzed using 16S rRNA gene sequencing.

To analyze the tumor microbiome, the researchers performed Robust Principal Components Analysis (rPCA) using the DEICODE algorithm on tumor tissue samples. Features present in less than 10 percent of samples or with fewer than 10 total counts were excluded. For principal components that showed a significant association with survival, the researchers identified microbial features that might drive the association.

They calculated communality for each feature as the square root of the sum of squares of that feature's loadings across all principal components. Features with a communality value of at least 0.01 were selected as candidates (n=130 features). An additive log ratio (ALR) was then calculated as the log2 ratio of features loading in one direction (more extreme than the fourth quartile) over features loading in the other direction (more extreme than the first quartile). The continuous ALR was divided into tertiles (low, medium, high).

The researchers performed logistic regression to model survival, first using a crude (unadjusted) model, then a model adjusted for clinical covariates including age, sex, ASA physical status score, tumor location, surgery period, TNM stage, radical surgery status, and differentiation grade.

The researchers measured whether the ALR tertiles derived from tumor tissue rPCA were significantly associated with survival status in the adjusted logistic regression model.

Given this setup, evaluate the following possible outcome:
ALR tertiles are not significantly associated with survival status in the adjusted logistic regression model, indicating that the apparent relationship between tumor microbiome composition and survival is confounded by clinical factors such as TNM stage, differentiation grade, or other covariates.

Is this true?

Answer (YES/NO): NO